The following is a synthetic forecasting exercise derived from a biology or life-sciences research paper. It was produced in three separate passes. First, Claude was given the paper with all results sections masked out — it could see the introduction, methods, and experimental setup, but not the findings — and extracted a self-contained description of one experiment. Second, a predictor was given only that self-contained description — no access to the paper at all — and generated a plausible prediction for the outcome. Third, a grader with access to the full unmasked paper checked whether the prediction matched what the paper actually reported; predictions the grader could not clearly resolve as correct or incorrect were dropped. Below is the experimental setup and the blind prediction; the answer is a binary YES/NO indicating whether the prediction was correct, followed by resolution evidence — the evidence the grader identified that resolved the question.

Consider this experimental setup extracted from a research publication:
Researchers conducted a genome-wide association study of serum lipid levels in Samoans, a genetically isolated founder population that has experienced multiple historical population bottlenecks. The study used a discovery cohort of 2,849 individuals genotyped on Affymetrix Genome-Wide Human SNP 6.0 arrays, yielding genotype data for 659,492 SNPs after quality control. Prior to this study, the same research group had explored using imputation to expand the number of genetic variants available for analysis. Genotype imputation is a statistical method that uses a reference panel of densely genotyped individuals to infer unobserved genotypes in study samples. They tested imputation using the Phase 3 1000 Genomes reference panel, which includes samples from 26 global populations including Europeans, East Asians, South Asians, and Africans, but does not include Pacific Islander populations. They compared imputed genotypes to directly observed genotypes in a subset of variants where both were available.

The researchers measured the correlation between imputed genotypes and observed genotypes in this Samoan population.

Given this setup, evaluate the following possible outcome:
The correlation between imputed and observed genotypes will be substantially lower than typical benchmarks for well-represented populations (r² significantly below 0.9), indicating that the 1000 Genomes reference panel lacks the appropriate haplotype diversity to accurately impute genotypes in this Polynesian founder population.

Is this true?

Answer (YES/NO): YES